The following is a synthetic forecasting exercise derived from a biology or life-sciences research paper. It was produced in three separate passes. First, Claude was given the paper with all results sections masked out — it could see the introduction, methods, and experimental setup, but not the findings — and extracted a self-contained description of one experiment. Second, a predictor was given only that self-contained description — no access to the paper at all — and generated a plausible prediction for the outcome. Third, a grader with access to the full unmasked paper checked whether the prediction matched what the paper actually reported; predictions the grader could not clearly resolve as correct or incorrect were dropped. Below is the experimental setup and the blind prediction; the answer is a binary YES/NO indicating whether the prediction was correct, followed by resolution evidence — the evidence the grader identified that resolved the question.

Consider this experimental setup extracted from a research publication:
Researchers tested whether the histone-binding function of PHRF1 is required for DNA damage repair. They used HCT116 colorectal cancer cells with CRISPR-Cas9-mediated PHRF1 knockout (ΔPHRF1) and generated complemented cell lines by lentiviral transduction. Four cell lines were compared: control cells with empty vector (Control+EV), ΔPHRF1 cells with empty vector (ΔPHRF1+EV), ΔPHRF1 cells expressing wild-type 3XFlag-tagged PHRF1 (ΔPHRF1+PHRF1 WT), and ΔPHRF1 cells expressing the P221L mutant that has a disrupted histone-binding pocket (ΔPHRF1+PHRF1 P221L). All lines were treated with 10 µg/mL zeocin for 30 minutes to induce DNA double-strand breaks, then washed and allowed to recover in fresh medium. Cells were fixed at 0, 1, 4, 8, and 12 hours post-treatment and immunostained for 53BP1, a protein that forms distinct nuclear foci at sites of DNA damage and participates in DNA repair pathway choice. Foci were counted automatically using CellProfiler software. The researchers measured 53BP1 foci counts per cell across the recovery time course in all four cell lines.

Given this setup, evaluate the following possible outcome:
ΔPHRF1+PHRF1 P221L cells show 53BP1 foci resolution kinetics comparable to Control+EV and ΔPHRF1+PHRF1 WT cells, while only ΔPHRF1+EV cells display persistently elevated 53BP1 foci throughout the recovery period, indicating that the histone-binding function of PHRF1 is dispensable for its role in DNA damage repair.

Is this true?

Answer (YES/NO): NO